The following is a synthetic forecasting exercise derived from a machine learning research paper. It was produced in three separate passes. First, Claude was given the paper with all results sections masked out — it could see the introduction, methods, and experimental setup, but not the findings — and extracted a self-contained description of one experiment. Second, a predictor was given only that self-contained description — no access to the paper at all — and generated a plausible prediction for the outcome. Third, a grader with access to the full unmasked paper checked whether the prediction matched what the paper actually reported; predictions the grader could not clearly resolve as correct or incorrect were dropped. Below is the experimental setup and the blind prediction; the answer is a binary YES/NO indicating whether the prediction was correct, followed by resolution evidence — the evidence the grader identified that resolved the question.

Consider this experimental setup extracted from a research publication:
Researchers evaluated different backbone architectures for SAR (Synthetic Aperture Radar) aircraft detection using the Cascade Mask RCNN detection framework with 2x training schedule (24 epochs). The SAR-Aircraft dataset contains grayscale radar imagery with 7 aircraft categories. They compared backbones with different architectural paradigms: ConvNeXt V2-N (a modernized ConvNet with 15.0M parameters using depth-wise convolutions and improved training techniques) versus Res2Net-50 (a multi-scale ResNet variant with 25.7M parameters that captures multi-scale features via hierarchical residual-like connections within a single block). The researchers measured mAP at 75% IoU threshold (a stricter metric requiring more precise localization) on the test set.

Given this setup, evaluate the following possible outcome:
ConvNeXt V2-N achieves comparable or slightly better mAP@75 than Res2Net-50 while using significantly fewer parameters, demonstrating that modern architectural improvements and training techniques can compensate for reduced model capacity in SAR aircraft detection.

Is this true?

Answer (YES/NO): NO